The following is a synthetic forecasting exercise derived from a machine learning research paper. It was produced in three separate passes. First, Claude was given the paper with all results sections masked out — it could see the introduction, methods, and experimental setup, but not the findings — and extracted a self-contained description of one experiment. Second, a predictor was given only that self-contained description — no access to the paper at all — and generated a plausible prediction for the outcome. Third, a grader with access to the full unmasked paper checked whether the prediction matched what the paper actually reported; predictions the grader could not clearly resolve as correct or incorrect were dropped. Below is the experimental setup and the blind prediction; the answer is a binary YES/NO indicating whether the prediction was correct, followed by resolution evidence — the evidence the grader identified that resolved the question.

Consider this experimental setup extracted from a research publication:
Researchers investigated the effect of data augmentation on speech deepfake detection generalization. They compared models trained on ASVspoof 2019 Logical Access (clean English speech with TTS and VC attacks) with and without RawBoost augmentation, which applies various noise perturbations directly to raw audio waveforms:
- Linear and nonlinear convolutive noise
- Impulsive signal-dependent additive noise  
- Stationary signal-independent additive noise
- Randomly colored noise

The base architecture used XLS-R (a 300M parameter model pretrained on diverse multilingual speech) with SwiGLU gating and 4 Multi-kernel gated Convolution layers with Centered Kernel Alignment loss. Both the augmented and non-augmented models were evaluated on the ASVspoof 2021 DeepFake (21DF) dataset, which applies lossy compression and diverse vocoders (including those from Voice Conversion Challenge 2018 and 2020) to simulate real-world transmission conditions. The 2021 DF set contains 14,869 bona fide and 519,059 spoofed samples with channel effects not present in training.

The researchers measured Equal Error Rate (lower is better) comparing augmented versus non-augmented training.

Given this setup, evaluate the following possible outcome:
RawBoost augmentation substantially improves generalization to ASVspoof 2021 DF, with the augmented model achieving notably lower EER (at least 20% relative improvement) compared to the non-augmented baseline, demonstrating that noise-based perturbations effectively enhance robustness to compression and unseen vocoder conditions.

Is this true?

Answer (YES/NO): YES